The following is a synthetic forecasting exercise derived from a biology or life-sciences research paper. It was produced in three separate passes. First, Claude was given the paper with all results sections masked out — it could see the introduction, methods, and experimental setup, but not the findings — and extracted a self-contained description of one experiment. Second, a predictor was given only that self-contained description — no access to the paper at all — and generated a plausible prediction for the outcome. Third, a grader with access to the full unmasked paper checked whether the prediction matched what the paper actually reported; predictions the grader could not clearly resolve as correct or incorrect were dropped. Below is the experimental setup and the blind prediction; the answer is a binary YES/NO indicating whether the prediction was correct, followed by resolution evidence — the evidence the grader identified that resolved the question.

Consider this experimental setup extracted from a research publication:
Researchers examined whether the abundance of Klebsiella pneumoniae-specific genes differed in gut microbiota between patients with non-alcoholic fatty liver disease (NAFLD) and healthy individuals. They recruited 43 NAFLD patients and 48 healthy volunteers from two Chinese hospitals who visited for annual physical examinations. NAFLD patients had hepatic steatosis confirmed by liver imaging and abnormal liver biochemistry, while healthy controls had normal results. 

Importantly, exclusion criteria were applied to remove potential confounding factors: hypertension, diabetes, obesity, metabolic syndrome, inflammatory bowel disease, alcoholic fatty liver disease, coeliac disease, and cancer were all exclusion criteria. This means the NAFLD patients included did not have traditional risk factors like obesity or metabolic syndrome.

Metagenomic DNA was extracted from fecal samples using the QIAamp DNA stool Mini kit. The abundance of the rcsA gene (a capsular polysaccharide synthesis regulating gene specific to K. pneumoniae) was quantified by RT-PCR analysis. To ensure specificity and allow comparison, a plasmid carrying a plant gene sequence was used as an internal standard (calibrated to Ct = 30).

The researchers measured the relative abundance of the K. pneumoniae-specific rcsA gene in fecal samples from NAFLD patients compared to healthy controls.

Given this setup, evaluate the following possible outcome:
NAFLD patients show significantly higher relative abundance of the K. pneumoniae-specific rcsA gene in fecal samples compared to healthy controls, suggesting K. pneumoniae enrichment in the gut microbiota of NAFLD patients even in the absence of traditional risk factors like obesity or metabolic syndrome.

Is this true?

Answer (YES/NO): YES